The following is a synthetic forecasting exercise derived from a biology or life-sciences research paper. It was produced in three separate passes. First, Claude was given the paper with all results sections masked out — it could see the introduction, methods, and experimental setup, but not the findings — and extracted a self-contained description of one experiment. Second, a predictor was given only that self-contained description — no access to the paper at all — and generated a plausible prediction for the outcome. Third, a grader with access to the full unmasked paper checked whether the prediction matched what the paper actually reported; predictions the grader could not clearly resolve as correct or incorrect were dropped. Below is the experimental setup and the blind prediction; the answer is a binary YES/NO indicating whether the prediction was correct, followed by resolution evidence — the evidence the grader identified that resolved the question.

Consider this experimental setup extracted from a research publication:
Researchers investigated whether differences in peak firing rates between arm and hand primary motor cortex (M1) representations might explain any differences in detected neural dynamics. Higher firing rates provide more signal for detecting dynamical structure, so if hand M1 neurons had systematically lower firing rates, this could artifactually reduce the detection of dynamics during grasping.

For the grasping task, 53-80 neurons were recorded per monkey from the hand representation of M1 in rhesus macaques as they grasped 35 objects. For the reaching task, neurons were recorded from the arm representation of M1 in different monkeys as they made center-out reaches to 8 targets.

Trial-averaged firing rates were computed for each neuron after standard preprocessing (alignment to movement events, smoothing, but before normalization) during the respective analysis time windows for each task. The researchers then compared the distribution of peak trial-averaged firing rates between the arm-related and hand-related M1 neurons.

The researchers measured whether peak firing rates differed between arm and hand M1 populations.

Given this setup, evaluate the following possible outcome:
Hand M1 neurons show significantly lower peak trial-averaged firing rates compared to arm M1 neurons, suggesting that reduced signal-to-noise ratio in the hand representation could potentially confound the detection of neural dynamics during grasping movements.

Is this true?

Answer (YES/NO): NO